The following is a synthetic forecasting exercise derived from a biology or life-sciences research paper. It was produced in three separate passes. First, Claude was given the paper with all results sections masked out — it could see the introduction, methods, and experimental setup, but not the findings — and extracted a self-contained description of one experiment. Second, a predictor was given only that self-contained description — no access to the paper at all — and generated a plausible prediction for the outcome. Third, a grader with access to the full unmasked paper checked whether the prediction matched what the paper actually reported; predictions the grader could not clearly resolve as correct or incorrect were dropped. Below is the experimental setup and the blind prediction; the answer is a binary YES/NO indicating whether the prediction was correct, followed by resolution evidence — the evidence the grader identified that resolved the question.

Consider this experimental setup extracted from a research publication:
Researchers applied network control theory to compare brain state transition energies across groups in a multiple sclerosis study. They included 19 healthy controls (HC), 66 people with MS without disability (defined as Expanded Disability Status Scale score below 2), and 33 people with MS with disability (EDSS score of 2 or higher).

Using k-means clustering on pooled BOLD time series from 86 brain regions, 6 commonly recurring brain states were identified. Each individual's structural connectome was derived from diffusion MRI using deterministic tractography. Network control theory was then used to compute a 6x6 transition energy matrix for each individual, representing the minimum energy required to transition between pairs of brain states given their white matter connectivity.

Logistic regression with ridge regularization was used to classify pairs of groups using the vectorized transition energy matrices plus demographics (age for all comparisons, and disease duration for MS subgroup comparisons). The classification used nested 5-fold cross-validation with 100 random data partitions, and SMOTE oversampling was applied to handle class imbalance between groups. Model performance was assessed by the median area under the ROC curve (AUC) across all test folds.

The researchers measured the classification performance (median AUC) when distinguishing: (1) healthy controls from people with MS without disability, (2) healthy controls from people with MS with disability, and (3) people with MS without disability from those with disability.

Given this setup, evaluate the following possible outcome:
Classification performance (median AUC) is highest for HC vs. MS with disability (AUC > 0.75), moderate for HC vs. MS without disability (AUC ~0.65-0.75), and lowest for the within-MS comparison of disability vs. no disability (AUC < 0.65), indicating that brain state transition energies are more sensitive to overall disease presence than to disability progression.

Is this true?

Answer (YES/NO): NO